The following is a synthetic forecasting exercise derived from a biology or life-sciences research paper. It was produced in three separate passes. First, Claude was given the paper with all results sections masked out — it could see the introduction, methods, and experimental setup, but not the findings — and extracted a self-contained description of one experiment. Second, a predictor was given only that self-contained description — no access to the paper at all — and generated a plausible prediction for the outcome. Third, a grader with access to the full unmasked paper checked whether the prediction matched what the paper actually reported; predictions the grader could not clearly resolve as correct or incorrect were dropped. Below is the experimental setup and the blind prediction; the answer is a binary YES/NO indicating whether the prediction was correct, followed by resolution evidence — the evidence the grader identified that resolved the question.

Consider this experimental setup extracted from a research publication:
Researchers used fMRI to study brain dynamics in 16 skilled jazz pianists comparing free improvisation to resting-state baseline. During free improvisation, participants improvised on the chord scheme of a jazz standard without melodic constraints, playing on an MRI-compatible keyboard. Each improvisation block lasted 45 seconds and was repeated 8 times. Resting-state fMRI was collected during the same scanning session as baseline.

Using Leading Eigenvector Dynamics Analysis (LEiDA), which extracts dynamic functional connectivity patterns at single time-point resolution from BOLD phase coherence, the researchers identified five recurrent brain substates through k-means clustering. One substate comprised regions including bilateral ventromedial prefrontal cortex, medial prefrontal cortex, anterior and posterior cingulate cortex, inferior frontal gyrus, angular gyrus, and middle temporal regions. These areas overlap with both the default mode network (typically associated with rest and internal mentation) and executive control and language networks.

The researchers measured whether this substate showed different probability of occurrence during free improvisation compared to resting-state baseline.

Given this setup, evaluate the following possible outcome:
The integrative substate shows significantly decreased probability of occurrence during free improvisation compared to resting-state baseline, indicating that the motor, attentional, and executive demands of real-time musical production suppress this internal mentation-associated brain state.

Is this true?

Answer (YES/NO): NO